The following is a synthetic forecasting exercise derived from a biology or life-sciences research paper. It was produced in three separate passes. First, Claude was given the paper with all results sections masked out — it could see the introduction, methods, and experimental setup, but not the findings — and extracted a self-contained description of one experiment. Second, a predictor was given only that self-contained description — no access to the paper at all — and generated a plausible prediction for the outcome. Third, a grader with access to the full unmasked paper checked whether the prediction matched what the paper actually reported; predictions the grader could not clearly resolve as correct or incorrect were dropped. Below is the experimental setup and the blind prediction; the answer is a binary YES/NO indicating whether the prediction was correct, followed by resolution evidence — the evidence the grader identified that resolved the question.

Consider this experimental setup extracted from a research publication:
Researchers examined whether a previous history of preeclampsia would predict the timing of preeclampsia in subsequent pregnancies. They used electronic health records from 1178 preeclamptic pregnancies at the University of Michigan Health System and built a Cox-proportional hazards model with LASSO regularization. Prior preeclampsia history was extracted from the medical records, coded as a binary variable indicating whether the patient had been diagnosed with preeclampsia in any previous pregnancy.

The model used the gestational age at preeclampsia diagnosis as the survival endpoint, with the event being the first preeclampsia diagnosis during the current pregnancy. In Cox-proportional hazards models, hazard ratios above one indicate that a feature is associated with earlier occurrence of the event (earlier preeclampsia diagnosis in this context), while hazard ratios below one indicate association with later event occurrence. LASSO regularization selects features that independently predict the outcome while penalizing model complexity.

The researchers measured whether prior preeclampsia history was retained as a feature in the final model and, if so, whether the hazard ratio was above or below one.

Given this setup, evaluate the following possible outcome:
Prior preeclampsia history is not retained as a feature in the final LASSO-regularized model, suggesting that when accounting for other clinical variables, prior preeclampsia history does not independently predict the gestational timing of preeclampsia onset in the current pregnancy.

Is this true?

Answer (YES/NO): YES